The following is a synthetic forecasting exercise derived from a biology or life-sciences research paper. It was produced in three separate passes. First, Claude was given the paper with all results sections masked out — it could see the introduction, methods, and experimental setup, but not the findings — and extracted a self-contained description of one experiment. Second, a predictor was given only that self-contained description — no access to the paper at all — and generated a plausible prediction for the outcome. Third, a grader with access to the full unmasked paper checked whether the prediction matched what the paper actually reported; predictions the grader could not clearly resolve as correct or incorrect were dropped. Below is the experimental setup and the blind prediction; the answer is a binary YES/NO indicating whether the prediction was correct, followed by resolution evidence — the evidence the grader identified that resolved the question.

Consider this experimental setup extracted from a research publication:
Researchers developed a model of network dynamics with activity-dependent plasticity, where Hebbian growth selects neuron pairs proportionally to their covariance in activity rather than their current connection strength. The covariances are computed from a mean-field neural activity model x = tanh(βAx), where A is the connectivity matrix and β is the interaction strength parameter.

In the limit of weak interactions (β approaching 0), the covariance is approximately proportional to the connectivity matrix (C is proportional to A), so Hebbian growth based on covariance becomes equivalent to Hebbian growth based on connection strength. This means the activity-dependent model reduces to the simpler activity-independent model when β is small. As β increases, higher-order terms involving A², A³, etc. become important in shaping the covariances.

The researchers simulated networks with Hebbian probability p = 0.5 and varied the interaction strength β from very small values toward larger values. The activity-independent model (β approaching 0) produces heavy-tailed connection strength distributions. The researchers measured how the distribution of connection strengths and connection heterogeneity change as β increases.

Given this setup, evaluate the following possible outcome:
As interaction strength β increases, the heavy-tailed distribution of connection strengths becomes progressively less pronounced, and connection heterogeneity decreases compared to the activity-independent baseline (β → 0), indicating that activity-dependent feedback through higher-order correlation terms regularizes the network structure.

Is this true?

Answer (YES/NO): YES